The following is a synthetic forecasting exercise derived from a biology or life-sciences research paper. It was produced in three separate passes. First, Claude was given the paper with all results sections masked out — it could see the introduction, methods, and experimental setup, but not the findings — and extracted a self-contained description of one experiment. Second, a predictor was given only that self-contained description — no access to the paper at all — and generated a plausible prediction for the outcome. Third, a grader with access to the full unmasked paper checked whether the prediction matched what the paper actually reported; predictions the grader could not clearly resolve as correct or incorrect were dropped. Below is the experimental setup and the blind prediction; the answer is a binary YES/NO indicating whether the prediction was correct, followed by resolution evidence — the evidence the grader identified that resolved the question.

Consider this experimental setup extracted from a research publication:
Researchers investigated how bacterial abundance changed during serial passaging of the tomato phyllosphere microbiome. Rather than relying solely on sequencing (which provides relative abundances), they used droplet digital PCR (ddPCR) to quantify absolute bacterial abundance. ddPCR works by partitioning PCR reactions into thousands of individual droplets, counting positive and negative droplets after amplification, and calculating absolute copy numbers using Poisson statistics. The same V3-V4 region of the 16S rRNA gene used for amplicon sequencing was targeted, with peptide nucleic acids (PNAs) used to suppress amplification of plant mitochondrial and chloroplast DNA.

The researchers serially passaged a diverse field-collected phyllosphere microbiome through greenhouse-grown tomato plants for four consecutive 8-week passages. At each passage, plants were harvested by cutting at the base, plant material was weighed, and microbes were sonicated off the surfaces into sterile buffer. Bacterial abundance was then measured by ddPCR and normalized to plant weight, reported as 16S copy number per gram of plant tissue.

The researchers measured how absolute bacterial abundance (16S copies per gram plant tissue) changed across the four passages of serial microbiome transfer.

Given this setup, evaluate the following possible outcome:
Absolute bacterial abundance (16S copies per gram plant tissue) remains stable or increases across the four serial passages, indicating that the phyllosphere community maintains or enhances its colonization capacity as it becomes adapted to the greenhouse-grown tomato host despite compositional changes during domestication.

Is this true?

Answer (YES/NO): YES